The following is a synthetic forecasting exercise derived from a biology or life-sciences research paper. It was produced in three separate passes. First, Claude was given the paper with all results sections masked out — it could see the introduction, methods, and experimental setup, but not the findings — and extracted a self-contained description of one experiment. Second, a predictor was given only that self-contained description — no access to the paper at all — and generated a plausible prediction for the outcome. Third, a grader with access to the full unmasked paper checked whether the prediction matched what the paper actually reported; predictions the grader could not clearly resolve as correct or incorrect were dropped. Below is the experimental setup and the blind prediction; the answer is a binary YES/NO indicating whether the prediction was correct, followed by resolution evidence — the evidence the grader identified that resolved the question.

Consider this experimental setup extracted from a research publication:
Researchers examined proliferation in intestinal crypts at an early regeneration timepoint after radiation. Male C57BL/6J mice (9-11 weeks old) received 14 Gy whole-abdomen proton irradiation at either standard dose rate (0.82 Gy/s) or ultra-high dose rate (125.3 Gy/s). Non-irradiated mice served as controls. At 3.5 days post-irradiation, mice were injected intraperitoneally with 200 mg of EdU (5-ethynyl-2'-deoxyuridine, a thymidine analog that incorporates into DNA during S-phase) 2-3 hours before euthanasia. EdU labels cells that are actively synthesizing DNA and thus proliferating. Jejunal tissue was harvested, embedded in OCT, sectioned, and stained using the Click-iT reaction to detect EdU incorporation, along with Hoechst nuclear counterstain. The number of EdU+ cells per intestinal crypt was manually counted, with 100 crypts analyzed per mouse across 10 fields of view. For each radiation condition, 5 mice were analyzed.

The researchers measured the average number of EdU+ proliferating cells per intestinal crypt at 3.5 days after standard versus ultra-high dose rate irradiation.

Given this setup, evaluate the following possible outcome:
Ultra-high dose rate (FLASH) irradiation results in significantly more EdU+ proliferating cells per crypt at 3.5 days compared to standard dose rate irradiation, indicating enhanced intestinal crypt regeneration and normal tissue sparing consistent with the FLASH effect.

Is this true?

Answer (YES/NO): YES